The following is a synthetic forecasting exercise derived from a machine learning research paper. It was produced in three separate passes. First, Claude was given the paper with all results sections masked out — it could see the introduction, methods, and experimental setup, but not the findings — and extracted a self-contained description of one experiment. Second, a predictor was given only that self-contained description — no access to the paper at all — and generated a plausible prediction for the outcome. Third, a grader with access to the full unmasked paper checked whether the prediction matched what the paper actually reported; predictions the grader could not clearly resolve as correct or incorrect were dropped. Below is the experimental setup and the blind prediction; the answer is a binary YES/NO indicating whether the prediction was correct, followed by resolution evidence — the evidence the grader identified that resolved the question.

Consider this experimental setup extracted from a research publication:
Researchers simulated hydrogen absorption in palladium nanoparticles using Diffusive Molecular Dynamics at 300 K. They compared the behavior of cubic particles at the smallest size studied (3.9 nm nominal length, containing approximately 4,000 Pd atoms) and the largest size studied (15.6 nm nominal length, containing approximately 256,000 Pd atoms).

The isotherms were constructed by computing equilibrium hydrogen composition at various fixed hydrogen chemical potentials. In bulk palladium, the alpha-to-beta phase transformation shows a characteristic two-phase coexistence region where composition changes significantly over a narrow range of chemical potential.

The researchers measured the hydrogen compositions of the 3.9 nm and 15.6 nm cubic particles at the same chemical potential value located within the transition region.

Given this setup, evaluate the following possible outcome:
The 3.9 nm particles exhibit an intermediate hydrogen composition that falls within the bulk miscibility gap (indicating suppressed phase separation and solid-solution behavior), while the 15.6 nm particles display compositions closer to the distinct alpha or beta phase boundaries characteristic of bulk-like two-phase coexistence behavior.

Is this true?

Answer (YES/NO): YES